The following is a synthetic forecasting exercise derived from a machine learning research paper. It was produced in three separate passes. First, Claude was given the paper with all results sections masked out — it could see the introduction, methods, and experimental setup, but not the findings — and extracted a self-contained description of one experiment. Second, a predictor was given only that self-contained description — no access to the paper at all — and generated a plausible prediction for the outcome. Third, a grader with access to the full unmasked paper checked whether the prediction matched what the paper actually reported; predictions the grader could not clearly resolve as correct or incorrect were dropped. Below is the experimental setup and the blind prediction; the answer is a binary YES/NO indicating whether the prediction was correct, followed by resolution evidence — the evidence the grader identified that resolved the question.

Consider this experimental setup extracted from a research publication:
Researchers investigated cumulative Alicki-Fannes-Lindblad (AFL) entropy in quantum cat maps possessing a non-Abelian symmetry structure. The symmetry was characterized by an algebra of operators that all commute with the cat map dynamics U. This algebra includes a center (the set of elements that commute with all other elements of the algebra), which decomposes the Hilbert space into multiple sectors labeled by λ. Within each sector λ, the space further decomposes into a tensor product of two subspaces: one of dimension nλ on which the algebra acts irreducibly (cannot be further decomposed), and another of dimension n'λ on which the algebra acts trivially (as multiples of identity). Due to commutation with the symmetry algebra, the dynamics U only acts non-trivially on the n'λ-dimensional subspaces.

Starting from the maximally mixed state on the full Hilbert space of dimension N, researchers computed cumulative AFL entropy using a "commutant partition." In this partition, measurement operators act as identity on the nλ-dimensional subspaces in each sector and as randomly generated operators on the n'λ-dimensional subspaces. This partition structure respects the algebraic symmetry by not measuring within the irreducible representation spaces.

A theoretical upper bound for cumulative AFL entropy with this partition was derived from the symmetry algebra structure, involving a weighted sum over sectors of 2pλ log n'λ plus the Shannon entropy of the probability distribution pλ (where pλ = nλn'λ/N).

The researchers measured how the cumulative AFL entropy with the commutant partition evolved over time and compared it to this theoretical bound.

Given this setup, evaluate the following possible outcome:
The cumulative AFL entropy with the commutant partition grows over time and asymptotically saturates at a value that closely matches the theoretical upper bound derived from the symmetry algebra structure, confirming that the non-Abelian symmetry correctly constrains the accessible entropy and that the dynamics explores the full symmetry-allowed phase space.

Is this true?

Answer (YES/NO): YES